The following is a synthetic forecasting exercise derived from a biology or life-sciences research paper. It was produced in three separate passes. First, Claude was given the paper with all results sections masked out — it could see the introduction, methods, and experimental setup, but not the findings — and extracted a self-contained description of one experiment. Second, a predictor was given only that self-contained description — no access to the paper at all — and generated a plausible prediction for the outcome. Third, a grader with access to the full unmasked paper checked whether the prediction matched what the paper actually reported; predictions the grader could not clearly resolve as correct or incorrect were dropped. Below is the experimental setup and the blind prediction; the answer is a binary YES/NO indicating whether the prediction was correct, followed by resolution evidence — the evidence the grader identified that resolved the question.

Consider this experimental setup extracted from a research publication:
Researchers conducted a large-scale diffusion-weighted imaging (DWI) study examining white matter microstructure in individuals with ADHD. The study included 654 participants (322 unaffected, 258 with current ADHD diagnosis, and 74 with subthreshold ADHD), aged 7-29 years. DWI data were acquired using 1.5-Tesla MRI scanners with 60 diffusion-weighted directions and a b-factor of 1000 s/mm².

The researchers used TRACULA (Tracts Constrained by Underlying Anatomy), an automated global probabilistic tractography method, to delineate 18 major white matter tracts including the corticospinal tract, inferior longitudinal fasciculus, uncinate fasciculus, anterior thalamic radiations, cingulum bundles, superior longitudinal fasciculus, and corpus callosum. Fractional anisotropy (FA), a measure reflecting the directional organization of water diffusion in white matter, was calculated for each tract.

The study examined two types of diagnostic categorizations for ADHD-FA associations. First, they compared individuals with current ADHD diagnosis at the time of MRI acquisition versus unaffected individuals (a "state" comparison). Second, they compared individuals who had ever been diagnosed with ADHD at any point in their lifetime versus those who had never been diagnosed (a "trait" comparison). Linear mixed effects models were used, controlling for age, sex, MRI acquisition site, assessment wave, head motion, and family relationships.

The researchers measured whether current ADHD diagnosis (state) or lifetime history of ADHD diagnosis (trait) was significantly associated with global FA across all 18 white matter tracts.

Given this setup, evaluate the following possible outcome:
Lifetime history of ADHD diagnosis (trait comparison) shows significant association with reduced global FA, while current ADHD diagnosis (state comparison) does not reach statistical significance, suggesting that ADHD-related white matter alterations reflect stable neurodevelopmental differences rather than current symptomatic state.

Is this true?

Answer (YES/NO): NO